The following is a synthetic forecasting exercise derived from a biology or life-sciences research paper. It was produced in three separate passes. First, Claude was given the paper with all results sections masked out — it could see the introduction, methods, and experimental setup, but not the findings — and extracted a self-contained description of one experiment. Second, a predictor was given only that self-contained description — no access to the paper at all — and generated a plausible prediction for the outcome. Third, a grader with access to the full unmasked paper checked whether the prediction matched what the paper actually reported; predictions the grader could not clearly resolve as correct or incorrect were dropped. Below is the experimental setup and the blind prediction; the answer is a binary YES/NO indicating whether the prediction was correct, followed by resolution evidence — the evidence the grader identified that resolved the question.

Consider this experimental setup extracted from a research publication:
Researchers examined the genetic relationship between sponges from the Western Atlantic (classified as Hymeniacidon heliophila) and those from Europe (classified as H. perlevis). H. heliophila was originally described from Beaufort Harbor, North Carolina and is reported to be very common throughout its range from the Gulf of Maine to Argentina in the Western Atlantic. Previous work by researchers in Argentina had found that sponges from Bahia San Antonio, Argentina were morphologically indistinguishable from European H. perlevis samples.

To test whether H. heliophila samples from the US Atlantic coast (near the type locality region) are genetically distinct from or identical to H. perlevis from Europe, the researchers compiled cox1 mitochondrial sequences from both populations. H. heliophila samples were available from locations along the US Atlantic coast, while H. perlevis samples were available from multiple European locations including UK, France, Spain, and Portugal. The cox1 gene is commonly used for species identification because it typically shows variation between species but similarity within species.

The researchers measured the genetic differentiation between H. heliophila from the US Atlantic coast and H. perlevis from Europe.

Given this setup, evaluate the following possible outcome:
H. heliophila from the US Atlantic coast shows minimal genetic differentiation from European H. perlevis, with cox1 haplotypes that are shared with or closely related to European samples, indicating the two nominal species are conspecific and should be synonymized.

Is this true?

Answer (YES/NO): YES